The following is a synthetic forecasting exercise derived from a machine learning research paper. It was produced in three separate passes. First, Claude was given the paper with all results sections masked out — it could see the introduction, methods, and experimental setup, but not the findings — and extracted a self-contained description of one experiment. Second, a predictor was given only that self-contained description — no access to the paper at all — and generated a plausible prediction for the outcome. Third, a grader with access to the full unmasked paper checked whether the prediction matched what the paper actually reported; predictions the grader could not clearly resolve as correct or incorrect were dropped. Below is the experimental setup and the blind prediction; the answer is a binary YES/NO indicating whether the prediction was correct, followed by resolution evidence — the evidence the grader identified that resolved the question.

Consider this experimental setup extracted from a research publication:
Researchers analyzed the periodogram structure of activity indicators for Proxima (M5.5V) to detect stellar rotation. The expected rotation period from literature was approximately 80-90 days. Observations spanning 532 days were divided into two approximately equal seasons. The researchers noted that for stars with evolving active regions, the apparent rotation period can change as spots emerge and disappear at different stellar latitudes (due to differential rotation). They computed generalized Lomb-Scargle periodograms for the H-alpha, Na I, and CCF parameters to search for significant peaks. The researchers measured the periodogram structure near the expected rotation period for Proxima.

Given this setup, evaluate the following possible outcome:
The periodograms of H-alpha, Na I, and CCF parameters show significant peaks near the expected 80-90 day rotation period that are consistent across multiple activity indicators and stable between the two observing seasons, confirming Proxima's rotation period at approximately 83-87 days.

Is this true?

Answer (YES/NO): NO